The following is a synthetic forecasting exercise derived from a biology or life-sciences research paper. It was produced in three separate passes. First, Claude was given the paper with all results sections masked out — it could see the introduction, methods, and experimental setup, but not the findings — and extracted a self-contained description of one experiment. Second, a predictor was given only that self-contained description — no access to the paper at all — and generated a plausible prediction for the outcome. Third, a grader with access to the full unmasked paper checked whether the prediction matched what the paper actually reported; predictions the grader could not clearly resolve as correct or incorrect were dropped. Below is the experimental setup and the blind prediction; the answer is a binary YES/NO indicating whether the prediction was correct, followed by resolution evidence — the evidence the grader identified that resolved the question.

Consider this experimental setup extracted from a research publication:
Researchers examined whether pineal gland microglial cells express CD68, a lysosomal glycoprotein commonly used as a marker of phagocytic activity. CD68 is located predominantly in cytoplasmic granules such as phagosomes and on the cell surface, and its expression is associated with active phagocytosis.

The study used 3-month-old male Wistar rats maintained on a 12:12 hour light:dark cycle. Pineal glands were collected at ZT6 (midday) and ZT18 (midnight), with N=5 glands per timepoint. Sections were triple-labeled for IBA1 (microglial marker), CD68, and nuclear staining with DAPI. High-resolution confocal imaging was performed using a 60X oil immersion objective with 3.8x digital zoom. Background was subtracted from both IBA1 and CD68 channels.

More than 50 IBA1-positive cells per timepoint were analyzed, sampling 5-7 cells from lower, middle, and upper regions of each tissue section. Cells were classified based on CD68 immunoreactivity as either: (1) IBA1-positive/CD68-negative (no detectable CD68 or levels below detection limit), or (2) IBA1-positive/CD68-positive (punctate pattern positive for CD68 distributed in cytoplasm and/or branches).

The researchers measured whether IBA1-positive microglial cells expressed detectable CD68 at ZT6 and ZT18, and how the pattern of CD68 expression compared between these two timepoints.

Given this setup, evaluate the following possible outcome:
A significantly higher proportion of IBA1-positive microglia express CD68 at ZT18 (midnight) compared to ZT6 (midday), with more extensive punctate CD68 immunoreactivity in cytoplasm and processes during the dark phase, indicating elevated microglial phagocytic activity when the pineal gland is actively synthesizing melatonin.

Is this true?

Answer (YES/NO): NO